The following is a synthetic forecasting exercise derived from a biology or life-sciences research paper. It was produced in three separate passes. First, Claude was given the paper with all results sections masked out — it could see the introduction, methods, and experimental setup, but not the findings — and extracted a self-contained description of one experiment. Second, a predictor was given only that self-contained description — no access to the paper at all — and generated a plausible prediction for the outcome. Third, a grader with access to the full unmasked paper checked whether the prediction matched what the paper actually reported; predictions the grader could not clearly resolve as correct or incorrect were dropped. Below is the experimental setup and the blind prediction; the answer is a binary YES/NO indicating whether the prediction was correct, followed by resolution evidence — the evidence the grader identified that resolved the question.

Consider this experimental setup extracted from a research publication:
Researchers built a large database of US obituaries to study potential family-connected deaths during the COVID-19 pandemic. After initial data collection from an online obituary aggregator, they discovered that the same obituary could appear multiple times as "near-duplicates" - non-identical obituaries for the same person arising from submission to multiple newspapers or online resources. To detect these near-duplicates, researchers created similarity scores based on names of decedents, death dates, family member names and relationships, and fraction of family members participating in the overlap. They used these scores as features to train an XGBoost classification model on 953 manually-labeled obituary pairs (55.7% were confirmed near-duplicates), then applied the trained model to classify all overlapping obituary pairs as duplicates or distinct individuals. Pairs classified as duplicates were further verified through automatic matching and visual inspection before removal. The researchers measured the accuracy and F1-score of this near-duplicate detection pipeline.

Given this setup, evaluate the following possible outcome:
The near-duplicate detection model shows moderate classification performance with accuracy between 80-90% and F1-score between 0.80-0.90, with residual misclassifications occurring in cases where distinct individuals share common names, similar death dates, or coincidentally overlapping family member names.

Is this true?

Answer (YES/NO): NO